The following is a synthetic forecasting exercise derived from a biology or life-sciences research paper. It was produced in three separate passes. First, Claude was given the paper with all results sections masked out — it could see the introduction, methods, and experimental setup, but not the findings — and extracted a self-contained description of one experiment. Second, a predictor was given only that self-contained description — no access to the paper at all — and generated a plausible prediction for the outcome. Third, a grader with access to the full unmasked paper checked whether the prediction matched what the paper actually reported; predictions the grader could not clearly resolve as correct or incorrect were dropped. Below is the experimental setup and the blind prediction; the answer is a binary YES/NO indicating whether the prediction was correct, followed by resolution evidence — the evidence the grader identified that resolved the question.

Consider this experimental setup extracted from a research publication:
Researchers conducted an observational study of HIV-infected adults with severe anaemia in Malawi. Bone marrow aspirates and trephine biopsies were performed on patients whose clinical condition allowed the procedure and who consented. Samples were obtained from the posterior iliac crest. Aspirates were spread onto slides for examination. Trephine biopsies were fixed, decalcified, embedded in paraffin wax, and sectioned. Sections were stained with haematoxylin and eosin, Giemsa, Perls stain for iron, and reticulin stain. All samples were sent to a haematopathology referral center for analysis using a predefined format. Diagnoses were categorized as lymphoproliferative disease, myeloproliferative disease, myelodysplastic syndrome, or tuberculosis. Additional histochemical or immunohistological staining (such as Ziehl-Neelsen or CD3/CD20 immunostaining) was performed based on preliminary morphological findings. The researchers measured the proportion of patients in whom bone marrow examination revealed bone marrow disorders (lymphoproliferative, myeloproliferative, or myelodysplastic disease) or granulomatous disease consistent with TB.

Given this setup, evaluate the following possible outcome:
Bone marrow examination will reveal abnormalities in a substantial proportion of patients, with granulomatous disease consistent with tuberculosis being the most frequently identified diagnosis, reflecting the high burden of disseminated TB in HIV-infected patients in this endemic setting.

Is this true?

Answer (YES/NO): NO